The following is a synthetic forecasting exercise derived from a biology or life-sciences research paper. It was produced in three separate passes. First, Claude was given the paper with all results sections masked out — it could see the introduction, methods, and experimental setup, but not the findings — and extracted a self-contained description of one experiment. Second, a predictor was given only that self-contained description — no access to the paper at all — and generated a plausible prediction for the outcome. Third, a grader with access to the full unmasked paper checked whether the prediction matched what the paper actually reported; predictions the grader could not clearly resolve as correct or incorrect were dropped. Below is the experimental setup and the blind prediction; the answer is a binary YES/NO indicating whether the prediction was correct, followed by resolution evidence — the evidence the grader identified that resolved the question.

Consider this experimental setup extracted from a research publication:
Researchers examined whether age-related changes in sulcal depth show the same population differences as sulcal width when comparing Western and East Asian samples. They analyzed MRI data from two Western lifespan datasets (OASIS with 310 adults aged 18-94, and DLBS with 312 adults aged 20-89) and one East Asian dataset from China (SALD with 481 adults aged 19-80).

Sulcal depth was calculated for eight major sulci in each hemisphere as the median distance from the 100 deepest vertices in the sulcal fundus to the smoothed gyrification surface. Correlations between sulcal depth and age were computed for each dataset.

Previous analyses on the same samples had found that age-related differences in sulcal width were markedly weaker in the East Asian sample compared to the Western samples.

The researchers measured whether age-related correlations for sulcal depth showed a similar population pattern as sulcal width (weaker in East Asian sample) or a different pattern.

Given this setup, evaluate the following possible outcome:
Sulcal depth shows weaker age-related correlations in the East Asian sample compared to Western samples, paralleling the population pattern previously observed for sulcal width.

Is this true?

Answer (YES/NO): NO